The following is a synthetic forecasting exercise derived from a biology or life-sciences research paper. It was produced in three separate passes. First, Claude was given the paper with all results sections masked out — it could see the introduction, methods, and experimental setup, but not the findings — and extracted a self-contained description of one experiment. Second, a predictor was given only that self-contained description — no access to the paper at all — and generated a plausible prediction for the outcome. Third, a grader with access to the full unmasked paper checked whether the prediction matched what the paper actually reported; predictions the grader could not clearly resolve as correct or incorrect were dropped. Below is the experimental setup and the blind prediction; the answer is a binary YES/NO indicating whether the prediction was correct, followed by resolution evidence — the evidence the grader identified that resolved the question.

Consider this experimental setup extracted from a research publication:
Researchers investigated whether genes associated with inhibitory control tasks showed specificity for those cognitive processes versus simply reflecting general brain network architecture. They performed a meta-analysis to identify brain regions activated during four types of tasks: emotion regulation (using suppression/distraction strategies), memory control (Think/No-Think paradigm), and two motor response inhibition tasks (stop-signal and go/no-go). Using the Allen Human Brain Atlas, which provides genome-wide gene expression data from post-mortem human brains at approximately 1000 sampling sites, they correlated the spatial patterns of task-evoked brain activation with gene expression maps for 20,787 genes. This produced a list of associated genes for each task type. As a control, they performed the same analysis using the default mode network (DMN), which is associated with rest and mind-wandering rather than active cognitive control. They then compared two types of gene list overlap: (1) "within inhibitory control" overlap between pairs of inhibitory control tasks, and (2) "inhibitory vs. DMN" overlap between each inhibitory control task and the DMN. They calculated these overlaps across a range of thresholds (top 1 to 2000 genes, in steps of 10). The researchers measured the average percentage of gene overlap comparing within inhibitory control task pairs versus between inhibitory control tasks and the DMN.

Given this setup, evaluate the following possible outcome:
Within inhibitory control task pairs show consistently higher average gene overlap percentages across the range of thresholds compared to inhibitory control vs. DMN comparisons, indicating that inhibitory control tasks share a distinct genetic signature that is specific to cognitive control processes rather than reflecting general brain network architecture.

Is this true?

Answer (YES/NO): YES